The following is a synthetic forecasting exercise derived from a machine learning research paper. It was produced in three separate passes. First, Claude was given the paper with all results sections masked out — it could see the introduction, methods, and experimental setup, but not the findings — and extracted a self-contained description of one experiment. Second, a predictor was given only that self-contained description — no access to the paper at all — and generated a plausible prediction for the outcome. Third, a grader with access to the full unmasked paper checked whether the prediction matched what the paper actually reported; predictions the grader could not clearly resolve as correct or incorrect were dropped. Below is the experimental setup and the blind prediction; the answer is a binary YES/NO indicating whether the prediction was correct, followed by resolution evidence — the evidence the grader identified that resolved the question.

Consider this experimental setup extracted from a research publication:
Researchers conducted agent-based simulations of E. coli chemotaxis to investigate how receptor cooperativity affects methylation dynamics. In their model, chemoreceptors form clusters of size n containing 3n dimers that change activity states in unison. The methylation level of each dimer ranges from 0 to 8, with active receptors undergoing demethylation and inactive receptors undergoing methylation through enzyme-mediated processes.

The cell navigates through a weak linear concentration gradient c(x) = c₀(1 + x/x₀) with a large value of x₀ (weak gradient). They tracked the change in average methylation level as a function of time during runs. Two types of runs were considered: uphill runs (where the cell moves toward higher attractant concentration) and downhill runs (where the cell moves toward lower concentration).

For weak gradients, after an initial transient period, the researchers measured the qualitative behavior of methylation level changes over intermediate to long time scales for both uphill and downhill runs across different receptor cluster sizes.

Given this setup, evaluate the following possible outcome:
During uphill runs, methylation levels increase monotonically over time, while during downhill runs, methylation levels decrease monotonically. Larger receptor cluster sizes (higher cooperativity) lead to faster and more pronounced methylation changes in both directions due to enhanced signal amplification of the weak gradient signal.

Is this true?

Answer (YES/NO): NO